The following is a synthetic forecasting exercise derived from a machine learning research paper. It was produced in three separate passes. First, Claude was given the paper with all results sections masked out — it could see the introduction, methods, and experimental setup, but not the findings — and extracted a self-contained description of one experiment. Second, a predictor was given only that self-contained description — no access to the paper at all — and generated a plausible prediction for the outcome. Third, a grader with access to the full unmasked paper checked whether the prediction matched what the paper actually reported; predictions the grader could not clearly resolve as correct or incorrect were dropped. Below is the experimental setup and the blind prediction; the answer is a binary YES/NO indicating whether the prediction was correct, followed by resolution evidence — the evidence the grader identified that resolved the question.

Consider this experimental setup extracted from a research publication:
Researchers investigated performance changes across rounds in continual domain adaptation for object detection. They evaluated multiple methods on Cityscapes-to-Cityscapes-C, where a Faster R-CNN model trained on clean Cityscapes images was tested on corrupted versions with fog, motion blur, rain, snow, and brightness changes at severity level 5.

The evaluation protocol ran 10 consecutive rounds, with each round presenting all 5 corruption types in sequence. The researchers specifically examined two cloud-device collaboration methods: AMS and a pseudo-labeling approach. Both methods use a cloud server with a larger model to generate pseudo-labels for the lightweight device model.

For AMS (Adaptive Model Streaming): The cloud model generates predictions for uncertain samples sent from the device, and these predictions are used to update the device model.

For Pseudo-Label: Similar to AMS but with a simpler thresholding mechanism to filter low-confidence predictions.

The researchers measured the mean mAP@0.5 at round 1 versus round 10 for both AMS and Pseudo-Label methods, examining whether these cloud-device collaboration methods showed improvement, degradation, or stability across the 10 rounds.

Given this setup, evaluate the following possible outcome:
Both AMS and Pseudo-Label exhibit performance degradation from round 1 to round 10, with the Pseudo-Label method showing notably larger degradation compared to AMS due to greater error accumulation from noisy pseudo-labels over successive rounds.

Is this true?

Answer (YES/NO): NO